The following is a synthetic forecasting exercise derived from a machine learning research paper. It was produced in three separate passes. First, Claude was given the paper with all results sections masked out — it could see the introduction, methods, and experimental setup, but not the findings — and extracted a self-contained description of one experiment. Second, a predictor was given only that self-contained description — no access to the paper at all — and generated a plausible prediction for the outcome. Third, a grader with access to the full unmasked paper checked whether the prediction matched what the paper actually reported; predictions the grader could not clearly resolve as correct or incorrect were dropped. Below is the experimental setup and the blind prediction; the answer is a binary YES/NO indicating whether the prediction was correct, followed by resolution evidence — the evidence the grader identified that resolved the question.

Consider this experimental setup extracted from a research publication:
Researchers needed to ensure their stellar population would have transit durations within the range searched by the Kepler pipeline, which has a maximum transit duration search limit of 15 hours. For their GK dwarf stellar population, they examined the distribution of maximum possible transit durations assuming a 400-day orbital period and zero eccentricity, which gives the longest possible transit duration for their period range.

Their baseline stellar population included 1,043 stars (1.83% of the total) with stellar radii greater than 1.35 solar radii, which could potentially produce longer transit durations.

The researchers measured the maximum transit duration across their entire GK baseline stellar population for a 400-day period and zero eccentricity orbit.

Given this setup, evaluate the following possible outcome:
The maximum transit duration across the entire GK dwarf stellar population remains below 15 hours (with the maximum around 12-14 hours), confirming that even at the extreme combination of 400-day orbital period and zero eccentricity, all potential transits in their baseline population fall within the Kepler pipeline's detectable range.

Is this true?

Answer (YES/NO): NO